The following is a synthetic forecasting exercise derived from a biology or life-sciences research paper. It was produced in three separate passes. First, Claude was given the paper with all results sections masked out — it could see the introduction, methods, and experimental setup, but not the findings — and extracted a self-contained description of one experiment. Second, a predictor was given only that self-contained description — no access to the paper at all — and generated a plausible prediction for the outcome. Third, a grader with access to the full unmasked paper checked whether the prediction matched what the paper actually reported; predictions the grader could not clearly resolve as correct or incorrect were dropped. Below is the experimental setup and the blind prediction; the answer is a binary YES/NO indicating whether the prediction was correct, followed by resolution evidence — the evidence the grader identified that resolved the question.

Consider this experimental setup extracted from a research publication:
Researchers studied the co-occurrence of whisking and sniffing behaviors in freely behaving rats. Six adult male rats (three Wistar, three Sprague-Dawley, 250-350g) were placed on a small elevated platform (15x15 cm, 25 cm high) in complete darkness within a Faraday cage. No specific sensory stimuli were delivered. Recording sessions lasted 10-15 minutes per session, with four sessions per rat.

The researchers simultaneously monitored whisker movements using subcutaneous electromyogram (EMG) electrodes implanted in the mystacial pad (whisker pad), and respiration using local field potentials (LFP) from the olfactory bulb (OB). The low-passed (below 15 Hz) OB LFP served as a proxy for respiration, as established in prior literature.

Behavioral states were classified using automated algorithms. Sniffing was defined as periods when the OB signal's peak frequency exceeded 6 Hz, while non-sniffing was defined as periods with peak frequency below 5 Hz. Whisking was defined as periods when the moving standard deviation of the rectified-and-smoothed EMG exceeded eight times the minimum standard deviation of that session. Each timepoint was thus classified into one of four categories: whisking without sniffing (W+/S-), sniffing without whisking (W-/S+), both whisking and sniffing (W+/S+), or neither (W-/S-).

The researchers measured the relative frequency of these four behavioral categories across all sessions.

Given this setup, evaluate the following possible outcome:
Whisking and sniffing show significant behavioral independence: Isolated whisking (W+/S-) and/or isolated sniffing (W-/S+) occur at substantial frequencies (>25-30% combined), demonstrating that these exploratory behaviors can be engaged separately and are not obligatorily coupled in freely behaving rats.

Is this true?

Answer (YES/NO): NO